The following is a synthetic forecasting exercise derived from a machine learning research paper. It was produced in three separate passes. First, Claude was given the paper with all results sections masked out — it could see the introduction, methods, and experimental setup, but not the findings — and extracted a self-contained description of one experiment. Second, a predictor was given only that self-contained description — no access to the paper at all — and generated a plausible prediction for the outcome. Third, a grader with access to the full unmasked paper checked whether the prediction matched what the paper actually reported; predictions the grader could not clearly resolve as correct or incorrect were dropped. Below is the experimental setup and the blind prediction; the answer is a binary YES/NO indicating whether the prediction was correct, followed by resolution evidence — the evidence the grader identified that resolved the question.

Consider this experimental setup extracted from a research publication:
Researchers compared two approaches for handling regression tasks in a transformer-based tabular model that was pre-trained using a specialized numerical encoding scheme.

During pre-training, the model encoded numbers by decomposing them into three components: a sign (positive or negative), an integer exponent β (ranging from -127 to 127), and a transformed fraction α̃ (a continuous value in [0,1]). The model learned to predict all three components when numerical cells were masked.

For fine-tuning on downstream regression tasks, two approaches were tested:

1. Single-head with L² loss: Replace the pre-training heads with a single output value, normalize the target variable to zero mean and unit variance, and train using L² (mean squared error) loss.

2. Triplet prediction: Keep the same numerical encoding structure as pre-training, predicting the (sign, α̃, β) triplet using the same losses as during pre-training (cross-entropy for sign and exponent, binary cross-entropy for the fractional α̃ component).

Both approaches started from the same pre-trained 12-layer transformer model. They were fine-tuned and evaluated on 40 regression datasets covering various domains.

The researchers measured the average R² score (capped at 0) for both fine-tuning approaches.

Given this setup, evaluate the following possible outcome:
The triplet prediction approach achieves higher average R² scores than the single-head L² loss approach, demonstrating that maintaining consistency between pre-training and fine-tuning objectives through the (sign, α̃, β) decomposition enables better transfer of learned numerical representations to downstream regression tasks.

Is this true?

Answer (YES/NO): NO